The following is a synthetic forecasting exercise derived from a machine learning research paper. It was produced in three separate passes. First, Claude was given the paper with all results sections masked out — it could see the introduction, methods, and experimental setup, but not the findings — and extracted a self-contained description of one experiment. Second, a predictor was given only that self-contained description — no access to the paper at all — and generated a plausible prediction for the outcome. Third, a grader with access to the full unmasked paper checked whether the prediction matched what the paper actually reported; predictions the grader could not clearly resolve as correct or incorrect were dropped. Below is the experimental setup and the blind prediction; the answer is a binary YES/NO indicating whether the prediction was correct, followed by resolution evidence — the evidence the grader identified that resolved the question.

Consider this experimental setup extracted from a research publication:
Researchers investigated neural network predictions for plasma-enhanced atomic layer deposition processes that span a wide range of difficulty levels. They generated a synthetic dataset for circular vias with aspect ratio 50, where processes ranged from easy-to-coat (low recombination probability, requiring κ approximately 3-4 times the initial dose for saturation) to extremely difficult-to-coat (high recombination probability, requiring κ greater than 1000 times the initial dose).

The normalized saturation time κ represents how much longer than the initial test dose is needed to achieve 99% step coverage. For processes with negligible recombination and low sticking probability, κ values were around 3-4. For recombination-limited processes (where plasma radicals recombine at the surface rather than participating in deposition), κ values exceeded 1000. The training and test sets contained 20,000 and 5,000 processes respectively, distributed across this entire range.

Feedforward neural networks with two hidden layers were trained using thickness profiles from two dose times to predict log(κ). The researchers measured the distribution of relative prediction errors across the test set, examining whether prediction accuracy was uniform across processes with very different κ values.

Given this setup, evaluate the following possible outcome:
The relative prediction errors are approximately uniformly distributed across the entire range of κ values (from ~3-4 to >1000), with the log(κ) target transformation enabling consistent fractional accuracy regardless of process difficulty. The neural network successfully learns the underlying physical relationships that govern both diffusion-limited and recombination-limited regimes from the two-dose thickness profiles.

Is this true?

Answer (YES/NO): NO